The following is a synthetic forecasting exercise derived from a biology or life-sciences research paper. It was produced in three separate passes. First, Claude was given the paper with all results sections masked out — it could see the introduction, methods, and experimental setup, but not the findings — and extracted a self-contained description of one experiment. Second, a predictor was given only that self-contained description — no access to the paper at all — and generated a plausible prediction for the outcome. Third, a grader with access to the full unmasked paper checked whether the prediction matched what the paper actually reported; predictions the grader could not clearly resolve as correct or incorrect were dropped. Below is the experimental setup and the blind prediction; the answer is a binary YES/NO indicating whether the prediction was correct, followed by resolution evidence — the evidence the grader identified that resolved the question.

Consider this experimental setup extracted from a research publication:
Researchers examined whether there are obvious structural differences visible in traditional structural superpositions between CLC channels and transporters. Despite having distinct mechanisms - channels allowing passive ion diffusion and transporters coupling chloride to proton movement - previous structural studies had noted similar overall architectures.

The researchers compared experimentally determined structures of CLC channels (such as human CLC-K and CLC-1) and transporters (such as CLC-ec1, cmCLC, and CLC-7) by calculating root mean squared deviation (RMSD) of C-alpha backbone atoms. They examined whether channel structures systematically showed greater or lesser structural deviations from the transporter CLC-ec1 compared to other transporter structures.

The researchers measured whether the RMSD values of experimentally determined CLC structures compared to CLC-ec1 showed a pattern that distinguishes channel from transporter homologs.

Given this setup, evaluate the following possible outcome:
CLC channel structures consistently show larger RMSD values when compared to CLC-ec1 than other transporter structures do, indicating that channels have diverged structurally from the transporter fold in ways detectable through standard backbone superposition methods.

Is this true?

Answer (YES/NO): NO